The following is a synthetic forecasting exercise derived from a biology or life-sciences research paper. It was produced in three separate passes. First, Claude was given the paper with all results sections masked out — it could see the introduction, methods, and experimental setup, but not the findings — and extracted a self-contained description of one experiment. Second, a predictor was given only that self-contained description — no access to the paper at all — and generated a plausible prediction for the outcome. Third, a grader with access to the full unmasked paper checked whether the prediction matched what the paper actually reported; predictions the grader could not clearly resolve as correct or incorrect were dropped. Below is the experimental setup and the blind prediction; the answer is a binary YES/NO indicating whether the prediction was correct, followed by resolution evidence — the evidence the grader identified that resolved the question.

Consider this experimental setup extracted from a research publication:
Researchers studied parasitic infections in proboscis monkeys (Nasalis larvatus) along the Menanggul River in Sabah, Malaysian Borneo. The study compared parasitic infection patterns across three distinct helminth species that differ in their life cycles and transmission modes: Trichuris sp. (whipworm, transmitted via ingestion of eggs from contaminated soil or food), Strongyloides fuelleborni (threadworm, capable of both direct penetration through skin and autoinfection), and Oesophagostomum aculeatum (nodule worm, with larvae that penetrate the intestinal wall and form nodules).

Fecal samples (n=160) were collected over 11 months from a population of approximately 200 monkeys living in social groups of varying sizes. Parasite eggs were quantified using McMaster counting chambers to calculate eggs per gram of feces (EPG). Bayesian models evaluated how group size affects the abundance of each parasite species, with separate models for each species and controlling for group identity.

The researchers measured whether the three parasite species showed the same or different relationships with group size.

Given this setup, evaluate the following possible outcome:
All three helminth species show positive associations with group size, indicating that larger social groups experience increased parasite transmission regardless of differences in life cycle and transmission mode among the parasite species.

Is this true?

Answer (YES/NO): NO